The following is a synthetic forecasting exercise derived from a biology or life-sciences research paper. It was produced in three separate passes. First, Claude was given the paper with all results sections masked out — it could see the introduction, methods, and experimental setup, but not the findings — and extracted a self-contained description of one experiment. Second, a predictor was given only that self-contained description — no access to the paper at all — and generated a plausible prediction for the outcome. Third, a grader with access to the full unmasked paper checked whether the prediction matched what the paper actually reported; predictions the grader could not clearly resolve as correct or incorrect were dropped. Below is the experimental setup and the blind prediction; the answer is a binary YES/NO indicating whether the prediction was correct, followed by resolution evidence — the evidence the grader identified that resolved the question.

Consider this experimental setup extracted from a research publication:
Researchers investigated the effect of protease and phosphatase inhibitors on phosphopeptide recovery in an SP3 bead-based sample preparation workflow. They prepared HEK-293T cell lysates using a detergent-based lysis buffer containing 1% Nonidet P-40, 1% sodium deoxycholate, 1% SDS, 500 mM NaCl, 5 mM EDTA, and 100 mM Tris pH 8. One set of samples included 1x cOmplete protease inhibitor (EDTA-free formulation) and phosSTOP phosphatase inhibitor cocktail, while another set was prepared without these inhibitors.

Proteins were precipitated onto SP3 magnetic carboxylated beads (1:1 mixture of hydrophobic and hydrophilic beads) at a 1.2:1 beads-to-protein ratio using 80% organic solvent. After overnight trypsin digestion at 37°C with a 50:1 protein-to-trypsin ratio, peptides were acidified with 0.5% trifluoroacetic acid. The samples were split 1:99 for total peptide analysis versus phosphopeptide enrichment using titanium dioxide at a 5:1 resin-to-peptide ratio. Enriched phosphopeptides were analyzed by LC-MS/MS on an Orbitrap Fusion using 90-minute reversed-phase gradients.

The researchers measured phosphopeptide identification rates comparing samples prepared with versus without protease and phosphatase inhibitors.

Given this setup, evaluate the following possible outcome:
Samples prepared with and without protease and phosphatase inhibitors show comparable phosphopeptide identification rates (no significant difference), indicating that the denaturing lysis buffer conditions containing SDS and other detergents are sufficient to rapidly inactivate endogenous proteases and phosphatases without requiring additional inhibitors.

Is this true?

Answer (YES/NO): NO